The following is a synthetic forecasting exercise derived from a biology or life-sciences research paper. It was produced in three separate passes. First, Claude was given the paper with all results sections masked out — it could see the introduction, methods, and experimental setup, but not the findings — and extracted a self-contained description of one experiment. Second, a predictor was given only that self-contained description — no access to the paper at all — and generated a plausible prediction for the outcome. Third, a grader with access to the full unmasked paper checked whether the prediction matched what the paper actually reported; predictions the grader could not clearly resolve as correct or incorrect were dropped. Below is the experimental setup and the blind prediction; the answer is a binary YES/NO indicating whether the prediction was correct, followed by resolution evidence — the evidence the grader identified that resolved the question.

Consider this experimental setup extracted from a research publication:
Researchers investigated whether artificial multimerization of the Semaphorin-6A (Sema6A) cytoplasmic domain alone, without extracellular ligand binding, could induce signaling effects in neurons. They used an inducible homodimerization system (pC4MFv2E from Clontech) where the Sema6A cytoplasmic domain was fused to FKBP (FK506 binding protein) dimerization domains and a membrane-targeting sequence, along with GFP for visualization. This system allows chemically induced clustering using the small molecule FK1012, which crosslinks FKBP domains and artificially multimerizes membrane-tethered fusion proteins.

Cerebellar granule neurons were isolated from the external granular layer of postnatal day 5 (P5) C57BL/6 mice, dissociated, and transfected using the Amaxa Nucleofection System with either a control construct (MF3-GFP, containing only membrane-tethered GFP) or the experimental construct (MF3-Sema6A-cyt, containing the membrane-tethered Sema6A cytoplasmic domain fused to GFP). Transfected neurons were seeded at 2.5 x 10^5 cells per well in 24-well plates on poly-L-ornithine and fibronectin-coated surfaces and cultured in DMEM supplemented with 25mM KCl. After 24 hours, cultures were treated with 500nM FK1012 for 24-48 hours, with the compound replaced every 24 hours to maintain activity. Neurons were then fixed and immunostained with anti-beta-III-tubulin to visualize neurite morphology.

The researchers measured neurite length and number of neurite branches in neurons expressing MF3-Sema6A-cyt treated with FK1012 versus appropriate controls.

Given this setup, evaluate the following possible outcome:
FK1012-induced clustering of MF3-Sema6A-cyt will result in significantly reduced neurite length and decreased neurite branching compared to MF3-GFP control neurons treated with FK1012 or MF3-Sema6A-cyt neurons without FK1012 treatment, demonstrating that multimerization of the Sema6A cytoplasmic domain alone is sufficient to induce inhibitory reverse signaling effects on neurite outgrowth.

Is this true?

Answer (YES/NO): NO